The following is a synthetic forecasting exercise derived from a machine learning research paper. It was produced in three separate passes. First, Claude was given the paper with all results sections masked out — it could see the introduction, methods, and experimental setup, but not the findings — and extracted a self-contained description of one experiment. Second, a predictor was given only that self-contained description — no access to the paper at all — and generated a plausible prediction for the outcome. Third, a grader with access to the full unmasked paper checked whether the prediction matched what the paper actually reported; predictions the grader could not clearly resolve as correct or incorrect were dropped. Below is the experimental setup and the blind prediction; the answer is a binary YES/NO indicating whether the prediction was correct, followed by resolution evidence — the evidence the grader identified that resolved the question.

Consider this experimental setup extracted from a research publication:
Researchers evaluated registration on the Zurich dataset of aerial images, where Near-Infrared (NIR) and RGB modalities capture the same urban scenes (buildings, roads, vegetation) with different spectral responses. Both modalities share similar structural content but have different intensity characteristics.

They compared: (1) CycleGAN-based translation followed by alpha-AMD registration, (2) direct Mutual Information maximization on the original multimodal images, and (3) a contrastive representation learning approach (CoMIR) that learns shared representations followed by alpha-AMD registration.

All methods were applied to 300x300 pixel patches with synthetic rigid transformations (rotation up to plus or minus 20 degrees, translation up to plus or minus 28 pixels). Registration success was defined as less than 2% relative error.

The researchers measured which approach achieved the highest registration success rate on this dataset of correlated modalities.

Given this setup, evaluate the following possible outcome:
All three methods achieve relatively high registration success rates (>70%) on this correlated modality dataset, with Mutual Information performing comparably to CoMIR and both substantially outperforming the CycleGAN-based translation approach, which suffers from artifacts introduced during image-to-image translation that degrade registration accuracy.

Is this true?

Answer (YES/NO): NO